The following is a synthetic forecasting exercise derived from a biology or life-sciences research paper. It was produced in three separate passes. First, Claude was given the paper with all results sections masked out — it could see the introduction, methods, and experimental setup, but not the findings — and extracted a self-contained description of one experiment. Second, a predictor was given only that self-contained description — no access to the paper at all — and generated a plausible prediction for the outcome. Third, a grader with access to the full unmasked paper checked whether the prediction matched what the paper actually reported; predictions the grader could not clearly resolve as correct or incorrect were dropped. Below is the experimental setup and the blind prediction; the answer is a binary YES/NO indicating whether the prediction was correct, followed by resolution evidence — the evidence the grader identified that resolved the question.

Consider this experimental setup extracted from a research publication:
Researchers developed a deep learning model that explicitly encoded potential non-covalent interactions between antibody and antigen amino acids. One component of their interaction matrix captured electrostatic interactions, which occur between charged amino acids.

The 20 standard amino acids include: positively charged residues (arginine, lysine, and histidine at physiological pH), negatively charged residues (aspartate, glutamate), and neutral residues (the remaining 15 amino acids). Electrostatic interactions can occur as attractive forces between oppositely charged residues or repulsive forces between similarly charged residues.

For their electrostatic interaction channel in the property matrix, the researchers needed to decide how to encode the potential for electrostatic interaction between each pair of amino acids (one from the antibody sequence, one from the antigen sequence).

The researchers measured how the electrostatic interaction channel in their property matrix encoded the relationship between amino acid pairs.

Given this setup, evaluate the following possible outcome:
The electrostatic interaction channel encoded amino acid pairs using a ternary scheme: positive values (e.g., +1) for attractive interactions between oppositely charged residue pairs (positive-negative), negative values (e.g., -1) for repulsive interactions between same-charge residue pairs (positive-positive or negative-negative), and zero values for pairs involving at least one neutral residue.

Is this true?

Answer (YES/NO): NO